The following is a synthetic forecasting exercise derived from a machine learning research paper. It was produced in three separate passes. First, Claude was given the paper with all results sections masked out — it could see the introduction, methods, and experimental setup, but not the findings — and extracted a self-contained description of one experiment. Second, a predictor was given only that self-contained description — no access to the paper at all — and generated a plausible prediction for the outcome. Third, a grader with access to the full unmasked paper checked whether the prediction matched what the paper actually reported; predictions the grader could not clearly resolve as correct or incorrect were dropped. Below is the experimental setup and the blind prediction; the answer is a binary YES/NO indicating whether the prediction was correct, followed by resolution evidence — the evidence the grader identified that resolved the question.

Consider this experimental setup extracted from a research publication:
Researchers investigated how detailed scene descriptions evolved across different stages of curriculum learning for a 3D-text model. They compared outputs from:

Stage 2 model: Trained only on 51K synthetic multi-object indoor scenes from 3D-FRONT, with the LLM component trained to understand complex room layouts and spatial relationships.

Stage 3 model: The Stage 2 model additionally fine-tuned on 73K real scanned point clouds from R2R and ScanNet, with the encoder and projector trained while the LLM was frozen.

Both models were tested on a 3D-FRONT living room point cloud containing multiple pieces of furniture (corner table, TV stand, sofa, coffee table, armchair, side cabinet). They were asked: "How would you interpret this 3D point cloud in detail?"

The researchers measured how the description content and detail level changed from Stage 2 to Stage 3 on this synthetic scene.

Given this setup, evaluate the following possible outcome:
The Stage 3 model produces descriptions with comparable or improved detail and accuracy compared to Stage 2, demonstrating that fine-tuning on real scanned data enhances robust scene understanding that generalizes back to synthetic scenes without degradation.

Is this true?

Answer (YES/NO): YES